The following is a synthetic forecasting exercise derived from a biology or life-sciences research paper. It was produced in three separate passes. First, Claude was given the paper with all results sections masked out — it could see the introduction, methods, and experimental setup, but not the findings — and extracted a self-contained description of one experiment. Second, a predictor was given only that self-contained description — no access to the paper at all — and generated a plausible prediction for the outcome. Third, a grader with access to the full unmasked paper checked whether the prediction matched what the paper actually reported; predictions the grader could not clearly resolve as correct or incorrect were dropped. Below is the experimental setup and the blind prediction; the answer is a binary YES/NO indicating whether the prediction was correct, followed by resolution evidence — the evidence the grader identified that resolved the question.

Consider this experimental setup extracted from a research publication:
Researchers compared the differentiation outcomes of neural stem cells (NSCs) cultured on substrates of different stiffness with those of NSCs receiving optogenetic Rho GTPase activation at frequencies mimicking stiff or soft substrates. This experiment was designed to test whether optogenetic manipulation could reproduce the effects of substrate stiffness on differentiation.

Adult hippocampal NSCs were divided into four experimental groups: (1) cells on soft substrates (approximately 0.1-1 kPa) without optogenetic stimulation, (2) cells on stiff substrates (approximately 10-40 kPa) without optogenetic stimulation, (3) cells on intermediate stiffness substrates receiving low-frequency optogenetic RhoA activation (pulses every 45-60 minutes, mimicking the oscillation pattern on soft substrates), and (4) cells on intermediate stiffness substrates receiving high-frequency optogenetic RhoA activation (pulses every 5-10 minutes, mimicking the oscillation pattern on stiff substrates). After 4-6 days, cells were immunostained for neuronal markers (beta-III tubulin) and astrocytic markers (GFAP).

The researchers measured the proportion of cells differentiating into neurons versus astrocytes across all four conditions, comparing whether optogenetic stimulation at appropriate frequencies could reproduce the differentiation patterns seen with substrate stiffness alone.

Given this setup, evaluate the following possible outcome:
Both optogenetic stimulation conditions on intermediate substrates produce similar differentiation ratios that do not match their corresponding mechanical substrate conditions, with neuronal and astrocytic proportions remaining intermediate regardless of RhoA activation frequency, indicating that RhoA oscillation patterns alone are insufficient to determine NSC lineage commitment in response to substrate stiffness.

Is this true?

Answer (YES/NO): NO